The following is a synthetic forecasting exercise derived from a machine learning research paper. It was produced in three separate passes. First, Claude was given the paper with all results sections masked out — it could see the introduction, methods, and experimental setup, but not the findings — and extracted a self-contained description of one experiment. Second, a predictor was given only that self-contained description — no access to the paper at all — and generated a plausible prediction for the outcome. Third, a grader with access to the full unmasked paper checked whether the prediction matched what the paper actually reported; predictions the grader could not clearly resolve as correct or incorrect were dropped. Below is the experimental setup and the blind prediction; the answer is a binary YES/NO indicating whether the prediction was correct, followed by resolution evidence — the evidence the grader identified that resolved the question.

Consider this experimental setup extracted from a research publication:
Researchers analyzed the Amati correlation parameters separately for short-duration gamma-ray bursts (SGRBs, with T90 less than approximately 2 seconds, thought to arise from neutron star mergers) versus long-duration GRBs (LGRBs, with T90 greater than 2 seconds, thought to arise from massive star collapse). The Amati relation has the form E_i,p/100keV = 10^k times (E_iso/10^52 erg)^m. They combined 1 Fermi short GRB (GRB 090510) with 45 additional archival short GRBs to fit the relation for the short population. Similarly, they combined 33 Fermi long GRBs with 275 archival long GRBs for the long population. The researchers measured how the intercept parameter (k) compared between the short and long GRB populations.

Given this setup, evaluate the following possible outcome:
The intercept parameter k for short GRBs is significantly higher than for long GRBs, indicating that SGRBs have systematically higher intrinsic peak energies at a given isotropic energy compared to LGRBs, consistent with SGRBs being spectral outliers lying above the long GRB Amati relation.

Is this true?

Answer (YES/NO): YES